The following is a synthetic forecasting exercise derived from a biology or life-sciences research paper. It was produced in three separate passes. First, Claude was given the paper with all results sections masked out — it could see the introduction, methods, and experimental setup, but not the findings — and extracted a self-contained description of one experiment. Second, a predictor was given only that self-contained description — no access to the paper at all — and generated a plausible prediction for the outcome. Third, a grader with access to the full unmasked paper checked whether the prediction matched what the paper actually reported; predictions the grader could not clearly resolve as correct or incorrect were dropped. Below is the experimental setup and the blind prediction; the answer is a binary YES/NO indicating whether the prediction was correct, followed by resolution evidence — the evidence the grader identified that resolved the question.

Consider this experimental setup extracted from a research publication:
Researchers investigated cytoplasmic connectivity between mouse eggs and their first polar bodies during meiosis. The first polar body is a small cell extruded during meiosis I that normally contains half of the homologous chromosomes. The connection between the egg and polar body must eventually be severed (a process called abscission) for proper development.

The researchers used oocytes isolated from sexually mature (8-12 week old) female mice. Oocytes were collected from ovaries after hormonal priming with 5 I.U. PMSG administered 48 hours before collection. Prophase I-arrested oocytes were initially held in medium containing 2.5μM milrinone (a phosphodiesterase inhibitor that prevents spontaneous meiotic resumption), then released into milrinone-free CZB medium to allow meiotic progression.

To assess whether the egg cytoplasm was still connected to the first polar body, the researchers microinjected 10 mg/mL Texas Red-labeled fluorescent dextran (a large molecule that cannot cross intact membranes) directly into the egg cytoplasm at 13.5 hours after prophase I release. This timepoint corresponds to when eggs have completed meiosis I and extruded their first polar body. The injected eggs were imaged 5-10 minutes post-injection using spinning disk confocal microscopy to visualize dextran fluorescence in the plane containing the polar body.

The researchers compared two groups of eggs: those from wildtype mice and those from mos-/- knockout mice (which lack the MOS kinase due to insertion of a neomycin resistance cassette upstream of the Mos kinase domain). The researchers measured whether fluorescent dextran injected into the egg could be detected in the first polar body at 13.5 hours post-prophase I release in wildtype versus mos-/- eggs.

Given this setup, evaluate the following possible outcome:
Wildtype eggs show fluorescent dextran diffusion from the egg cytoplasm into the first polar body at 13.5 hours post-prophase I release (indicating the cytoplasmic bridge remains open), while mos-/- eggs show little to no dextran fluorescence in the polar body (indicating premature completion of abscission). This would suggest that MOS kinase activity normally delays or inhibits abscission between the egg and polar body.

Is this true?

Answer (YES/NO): NO